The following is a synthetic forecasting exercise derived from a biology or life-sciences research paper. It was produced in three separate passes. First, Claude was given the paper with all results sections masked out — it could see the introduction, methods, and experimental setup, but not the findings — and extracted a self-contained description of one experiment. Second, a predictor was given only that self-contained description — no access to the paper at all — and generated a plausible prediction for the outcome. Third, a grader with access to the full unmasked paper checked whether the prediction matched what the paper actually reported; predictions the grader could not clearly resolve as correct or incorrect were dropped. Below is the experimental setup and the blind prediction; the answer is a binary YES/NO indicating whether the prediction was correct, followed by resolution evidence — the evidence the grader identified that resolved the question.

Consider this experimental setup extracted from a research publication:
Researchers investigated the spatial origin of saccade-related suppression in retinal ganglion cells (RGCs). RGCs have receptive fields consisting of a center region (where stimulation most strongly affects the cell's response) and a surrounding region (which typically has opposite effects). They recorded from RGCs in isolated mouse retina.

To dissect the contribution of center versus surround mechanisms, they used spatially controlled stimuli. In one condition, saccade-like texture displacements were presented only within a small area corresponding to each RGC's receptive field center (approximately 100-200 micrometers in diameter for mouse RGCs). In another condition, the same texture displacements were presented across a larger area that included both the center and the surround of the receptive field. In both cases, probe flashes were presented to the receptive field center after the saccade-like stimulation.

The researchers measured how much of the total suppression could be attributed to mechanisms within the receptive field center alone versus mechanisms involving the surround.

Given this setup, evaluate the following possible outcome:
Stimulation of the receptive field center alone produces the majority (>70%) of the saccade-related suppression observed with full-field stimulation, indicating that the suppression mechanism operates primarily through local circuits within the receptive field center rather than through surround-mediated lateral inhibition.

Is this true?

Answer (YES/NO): NO